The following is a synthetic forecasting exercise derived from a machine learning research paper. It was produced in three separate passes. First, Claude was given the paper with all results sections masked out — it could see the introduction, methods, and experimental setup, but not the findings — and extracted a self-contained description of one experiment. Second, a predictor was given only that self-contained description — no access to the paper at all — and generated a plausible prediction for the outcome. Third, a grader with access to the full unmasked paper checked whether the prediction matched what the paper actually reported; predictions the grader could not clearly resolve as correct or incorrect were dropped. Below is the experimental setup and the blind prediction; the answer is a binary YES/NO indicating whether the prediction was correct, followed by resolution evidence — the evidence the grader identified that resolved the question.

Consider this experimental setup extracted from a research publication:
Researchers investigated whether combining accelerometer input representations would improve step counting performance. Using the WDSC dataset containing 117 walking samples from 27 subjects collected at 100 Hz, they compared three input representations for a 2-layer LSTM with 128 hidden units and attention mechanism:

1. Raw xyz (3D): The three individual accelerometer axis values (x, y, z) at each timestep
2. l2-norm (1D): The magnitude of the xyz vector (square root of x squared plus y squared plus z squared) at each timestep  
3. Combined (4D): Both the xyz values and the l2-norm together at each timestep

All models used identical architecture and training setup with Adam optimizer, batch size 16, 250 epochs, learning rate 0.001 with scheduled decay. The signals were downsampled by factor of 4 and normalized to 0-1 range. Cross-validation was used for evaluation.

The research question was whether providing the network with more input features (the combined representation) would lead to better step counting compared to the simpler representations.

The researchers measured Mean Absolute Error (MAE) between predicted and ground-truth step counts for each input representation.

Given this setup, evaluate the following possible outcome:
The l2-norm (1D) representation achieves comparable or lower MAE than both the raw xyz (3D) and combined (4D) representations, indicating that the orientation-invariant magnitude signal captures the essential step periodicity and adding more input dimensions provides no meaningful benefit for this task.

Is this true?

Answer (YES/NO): YES